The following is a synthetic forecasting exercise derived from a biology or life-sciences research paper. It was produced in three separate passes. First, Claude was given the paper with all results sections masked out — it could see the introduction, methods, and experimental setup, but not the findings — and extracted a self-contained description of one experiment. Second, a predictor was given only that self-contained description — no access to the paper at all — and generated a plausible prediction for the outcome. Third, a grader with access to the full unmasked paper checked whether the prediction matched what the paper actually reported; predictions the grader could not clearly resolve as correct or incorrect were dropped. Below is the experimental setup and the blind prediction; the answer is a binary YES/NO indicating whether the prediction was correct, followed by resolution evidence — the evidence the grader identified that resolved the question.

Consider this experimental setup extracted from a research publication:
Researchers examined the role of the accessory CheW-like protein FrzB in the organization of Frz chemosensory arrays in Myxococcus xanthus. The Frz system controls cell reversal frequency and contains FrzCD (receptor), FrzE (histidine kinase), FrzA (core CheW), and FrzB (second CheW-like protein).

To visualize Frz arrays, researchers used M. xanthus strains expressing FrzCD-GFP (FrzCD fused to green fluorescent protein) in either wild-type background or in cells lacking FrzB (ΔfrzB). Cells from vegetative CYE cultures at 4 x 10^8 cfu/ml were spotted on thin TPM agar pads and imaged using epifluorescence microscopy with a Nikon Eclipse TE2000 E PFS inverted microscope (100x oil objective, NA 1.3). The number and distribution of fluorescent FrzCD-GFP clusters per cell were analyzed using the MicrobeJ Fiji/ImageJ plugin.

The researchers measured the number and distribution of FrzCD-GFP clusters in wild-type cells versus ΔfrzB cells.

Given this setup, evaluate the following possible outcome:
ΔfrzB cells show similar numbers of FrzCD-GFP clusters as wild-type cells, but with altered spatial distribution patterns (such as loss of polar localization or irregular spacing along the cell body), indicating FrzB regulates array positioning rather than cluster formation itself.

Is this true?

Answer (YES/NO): NO